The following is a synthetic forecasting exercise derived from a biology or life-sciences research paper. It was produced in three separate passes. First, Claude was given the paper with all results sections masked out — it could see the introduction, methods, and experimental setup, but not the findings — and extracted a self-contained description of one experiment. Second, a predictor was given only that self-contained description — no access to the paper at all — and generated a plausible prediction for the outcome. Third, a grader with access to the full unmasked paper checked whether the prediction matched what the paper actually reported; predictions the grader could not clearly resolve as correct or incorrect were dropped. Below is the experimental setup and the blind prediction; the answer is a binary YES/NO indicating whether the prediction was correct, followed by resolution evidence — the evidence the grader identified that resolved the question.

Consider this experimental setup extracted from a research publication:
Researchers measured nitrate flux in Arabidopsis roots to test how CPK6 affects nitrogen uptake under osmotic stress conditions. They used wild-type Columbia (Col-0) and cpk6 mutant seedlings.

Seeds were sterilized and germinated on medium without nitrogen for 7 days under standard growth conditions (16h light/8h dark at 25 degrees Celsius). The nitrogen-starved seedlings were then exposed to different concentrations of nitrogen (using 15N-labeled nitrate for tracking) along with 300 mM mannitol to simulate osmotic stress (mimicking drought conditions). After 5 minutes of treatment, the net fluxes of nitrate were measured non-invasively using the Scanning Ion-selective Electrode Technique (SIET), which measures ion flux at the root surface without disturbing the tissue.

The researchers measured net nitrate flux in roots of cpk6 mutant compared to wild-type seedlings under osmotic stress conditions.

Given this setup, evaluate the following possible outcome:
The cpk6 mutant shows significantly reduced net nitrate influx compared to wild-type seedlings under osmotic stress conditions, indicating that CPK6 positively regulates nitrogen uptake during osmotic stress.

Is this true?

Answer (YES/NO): NO